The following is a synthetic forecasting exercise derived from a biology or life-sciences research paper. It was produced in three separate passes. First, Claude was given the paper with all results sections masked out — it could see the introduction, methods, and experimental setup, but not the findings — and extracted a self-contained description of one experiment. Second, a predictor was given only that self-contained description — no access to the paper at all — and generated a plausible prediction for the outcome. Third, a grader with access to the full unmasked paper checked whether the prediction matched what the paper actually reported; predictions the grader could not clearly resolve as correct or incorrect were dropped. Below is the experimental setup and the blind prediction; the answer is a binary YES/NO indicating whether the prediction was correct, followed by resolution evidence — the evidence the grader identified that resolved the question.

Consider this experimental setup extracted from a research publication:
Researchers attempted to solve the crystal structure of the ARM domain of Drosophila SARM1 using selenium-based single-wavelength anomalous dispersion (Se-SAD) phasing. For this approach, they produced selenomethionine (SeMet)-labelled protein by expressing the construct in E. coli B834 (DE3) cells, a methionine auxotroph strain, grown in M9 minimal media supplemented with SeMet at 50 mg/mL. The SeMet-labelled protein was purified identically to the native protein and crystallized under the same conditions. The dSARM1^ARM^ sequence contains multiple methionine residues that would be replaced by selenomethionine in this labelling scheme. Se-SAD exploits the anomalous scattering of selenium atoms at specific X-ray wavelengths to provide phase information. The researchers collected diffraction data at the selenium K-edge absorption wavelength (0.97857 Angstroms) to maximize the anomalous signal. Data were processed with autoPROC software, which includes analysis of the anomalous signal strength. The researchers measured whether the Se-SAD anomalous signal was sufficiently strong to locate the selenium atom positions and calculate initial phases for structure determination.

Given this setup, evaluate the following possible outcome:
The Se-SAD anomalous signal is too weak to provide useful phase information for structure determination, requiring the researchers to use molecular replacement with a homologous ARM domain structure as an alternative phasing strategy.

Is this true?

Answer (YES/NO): NO